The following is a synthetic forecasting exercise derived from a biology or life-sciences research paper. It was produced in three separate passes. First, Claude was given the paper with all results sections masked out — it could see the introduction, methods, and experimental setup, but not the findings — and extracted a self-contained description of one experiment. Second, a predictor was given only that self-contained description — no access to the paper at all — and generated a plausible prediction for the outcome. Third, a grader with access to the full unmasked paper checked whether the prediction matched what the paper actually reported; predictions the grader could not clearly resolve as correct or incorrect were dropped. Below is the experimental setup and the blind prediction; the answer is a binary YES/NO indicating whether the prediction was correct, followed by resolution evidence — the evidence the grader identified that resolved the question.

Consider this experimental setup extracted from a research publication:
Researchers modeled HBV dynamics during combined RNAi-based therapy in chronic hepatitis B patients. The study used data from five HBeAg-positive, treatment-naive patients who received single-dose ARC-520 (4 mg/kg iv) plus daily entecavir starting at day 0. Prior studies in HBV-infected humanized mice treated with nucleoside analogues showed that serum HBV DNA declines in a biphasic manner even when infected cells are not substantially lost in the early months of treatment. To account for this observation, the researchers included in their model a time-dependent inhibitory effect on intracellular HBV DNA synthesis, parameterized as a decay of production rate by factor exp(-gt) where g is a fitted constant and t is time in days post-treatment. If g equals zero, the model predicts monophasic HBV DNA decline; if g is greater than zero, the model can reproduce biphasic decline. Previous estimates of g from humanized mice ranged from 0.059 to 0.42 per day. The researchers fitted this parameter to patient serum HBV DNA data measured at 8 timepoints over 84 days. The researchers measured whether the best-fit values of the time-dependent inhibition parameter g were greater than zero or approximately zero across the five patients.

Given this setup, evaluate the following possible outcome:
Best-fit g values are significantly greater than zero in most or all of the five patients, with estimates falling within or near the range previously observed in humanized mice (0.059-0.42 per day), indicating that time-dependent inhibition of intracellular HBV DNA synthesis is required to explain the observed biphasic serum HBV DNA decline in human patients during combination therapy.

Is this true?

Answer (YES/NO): NO